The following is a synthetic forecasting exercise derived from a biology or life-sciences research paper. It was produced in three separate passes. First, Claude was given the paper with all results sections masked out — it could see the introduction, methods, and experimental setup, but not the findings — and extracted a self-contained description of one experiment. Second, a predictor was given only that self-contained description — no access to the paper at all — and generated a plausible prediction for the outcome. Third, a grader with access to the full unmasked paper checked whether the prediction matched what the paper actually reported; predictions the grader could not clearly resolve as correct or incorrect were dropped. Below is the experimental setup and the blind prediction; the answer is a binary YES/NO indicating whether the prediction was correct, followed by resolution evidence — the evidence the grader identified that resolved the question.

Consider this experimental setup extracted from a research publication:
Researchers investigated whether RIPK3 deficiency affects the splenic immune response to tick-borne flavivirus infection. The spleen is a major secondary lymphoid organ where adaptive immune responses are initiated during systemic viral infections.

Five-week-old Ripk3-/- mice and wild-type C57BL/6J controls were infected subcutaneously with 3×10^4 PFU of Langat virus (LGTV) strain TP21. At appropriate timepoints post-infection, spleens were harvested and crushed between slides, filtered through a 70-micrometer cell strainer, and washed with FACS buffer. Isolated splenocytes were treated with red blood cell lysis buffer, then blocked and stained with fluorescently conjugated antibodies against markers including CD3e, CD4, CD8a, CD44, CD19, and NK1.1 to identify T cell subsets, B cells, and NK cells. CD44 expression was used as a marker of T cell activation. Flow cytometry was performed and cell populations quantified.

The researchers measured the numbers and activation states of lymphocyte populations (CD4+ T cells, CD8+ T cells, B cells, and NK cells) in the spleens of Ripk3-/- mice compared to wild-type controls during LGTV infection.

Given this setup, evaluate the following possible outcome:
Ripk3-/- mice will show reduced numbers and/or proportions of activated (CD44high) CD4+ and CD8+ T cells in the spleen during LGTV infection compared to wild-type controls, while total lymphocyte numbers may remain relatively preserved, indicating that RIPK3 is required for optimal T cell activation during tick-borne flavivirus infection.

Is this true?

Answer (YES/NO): NO